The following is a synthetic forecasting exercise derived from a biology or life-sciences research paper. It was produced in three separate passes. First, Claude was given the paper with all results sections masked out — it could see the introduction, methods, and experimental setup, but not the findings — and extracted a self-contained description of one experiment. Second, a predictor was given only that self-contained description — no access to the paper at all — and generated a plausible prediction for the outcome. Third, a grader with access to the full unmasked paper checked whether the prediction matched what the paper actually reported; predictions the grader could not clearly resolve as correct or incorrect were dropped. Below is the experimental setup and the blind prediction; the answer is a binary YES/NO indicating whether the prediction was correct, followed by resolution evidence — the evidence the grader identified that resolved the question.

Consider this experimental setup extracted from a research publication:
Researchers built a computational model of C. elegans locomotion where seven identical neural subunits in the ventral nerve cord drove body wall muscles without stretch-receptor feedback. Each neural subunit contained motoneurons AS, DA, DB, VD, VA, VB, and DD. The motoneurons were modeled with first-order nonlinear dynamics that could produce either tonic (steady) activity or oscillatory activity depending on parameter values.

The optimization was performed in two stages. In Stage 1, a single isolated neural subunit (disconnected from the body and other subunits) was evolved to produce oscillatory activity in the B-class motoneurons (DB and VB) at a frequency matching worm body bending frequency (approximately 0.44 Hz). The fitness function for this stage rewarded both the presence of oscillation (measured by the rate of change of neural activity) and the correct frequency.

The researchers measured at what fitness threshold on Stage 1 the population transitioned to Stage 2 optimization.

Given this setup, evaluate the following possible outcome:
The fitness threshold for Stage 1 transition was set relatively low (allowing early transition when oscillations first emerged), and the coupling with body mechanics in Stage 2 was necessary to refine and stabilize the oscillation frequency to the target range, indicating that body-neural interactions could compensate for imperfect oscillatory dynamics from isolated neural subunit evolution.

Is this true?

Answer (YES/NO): NO